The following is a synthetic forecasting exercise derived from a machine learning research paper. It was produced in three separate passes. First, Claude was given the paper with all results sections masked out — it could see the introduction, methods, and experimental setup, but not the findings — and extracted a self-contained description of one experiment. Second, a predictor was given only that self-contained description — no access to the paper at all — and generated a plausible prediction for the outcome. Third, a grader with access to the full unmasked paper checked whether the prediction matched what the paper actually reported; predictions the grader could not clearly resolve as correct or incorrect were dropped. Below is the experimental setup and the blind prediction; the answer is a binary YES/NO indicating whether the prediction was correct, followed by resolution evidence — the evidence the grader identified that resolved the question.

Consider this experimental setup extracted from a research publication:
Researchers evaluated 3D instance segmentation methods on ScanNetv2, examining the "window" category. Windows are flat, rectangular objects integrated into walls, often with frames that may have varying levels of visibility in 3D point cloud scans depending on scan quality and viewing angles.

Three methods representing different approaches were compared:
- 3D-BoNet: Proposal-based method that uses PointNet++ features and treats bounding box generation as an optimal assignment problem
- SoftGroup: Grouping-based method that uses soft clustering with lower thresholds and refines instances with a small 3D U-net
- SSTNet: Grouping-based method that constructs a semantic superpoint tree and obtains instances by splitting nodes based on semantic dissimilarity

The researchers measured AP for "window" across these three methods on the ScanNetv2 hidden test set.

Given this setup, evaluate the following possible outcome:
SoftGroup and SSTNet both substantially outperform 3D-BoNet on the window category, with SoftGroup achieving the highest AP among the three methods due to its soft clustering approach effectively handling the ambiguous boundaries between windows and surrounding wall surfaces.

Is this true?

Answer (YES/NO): YES